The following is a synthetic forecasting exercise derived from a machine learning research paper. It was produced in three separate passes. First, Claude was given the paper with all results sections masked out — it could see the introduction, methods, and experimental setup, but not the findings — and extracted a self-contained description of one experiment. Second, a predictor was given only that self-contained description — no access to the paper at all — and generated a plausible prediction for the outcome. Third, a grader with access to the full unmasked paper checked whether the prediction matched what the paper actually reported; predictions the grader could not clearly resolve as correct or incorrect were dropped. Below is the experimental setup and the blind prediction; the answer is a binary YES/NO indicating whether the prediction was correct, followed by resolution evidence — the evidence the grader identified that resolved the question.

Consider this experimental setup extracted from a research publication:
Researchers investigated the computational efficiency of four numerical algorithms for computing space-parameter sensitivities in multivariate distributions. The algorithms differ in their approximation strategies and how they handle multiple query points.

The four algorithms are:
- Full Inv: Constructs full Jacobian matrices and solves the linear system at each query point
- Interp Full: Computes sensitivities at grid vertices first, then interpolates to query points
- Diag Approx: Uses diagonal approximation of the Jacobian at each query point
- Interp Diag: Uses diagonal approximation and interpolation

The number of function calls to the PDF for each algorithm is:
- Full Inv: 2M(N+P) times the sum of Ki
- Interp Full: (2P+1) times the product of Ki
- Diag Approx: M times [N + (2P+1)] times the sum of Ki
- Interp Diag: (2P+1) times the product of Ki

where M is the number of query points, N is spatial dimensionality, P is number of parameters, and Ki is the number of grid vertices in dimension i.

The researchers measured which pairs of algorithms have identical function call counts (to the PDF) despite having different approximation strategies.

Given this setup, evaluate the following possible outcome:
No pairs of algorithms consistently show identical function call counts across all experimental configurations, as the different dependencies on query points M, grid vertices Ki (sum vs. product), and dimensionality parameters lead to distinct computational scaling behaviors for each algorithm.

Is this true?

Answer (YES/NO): NO